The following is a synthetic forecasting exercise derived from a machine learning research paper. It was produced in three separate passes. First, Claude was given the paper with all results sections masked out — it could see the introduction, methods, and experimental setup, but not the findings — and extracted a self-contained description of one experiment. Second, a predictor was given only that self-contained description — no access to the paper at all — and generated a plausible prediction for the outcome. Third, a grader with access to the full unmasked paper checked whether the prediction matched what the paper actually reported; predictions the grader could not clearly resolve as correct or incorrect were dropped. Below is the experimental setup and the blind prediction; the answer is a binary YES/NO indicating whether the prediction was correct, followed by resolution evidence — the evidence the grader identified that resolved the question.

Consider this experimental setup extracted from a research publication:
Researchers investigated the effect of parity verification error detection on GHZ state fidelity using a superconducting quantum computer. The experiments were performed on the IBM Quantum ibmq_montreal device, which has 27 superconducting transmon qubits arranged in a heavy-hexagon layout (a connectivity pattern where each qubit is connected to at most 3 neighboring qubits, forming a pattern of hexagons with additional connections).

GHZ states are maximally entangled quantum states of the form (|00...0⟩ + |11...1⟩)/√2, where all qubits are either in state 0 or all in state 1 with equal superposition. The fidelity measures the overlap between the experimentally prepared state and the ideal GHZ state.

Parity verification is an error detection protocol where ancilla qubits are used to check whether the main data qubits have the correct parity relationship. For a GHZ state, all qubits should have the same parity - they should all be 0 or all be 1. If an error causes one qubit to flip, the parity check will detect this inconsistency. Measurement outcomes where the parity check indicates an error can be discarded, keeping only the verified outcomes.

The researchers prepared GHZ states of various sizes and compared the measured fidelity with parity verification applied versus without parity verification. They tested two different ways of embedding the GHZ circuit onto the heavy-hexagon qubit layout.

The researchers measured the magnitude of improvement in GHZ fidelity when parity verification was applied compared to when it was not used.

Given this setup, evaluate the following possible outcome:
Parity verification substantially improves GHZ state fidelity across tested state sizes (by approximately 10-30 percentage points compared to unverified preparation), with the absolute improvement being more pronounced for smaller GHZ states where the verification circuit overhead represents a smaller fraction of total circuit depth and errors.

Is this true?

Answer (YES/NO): NO